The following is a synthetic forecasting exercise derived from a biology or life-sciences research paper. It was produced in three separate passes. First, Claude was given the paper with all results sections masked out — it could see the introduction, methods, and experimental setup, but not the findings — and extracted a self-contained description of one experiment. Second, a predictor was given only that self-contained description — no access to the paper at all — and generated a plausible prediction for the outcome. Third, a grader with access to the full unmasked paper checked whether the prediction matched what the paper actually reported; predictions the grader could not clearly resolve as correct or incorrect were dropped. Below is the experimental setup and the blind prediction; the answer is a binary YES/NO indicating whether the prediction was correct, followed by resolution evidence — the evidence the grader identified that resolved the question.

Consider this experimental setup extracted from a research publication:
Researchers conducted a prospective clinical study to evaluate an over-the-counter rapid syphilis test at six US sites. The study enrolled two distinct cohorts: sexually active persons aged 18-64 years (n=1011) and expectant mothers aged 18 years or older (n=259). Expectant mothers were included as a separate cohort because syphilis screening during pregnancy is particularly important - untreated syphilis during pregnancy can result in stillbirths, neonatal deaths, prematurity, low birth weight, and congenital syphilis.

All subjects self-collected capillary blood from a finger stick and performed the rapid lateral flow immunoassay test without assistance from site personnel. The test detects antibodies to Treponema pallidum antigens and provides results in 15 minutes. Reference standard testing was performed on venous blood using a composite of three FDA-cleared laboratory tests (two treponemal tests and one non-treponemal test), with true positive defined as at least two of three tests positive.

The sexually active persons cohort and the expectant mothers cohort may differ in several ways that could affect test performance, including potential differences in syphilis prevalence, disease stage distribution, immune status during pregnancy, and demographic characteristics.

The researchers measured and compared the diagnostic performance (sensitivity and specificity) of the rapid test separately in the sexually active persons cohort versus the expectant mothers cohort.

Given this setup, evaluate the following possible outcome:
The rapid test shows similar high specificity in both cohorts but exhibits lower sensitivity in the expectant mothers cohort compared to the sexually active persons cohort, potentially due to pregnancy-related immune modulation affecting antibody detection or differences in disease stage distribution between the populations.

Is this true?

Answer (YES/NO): YES